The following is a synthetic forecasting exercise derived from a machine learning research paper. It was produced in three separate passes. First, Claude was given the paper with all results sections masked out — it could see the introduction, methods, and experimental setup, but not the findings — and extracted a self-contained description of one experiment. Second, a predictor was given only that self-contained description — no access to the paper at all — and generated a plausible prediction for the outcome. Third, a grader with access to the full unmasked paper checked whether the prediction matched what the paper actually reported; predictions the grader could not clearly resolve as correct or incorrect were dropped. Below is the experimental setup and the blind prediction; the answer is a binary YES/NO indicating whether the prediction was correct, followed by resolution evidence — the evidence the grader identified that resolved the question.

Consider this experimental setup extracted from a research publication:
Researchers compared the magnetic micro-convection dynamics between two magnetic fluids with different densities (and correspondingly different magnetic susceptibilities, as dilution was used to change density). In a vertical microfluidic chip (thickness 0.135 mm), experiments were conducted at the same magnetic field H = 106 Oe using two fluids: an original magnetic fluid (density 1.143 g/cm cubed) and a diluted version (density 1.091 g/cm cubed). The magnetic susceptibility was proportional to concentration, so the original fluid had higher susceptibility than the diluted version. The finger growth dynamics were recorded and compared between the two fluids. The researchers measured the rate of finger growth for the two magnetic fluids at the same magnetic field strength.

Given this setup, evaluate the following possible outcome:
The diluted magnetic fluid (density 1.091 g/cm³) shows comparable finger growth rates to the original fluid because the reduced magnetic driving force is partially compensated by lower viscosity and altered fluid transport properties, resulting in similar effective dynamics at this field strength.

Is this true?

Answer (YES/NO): NO